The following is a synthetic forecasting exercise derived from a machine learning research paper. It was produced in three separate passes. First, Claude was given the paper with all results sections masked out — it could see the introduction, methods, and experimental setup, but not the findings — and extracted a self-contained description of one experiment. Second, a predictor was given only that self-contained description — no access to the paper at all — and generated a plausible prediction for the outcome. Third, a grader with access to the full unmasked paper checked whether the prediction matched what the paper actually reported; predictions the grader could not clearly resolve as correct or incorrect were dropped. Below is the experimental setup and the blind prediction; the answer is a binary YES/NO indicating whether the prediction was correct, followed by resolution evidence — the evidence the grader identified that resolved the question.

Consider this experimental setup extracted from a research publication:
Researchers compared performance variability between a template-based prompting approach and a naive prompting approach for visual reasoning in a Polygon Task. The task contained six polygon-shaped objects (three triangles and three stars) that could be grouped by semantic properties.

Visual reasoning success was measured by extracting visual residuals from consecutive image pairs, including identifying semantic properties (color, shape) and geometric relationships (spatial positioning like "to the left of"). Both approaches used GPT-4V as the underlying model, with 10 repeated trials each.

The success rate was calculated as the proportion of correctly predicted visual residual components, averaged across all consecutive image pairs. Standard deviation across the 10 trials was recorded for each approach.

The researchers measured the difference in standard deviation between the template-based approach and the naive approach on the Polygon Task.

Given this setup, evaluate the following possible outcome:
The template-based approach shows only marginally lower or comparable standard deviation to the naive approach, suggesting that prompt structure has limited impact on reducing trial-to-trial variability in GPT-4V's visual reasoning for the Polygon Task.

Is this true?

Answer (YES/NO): NO